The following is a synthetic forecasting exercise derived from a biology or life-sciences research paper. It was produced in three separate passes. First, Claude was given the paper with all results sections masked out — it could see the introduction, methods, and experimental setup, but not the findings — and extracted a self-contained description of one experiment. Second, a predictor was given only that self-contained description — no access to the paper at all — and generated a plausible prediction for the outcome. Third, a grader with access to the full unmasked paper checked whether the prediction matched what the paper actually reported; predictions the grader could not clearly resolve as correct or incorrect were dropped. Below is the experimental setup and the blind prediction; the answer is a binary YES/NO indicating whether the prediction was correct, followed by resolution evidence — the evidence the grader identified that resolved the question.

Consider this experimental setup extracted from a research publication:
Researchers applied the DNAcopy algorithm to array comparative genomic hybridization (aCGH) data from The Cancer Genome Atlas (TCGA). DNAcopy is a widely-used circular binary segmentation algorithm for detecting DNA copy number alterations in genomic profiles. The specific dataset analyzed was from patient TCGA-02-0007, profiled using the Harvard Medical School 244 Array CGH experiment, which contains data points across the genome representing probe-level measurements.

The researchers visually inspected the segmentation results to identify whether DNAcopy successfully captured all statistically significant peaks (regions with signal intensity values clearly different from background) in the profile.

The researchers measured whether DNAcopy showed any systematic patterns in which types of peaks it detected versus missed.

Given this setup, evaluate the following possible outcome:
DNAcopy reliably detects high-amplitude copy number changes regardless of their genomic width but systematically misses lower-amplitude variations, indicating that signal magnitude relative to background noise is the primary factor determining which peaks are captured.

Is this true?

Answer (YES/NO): NO